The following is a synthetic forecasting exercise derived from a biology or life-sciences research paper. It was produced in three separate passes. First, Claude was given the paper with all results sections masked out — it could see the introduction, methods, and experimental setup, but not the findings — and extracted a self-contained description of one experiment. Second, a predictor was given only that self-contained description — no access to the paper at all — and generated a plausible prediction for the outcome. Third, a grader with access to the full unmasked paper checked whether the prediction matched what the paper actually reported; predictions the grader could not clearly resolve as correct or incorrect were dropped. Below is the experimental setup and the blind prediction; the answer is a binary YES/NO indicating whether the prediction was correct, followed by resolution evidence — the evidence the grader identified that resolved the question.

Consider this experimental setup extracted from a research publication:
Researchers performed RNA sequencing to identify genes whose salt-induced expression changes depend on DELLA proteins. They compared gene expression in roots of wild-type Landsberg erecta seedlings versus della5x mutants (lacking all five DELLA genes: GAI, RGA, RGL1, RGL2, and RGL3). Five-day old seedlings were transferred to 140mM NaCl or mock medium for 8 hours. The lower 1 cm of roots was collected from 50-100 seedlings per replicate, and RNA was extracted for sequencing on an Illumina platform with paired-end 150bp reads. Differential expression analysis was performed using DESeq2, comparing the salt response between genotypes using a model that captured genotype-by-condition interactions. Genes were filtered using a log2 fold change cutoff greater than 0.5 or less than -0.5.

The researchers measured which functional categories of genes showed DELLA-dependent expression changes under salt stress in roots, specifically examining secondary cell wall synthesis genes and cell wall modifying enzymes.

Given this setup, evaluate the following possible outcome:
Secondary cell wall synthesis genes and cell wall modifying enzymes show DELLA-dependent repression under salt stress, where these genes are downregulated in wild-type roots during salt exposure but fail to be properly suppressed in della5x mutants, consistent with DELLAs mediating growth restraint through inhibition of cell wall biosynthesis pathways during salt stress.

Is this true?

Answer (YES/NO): NO